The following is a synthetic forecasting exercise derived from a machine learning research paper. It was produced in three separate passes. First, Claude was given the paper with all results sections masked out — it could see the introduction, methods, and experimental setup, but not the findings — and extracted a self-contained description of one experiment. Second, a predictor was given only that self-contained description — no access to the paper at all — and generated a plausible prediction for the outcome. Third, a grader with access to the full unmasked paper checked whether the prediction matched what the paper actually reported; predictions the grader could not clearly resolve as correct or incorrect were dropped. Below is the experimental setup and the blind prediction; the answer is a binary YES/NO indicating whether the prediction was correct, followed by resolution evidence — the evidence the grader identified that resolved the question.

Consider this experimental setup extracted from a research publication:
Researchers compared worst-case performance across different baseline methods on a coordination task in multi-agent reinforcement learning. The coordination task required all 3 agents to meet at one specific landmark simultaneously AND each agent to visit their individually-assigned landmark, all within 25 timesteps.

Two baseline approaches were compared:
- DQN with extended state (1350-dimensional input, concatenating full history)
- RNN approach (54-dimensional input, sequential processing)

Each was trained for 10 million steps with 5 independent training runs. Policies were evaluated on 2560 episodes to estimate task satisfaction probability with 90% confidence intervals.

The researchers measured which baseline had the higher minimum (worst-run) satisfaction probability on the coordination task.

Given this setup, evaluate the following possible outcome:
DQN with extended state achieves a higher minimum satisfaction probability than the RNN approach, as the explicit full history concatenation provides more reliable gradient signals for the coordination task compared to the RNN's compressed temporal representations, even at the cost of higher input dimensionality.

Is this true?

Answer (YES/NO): YES